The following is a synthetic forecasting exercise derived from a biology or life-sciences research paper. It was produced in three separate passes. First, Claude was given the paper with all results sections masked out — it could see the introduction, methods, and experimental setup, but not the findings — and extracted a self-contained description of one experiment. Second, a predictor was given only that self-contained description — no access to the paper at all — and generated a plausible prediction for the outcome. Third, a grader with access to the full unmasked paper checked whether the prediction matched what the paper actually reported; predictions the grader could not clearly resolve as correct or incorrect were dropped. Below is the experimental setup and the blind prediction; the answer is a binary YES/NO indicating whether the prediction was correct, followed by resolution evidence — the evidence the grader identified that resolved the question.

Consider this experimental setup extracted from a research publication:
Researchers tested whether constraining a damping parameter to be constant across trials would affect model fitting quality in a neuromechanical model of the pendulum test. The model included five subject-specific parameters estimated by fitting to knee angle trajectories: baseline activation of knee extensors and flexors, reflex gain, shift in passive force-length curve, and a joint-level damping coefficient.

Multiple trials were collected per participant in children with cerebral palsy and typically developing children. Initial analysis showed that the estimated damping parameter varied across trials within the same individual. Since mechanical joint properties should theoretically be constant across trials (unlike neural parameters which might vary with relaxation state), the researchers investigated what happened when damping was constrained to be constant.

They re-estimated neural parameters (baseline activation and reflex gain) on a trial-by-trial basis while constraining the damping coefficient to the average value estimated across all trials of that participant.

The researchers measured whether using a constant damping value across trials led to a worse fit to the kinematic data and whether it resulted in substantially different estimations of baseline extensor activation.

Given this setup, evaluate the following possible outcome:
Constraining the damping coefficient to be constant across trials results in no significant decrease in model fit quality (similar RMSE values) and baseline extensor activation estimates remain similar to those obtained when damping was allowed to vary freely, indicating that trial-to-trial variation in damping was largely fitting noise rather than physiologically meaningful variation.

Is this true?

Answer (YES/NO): NO